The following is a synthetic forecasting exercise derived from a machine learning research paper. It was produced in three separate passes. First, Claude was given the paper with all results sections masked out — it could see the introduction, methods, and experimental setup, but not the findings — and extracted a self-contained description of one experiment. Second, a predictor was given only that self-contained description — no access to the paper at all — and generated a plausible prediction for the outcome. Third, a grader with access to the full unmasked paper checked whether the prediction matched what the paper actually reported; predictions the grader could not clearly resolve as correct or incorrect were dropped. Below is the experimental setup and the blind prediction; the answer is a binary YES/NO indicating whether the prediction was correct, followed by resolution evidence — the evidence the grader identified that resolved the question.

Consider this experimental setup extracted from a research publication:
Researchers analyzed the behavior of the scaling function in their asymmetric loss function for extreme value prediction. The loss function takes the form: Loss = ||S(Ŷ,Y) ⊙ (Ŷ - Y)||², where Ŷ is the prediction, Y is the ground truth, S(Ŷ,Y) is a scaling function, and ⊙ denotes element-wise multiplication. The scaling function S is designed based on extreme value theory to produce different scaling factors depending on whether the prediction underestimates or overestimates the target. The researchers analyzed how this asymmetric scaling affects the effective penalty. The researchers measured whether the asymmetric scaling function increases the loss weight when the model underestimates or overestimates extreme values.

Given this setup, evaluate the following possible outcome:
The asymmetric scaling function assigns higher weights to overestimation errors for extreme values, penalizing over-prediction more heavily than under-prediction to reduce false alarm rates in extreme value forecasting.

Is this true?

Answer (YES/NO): NO